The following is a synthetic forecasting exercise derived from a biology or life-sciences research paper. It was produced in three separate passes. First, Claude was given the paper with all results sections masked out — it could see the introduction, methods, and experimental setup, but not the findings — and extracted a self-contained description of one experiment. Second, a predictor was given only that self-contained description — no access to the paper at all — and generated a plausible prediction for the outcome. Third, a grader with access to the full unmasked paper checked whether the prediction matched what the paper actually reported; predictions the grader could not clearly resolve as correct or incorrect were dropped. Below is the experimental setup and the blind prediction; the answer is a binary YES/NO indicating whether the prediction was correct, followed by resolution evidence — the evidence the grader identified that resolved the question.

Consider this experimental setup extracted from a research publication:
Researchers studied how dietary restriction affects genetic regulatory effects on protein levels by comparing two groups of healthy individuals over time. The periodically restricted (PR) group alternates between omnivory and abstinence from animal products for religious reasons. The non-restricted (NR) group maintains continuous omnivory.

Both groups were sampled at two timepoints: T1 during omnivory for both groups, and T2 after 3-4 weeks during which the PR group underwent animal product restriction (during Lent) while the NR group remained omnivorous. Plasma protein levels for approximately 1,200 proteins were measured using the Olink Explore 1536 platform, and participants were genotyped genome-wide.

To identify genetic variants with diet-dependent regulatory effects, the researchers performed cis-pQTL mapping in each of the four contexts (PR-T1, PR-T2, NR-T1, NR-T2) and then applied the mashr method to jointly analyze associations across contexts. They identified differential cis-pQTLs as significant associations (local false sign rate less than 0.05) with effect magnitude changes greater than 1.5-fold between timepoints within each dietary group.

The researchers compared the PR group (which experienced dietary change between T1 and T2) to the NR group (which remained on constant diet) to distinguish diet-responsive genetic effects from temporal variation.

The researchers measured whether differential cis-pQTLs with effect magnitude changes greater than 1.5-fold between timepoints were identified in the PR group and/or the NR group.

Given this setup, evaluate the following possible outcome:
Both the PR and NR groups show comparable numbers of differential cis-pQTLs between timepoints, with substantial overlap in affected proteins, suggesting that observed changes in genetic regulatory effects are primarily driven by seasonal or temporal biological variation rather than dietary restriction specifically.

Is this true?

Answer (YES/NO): NO